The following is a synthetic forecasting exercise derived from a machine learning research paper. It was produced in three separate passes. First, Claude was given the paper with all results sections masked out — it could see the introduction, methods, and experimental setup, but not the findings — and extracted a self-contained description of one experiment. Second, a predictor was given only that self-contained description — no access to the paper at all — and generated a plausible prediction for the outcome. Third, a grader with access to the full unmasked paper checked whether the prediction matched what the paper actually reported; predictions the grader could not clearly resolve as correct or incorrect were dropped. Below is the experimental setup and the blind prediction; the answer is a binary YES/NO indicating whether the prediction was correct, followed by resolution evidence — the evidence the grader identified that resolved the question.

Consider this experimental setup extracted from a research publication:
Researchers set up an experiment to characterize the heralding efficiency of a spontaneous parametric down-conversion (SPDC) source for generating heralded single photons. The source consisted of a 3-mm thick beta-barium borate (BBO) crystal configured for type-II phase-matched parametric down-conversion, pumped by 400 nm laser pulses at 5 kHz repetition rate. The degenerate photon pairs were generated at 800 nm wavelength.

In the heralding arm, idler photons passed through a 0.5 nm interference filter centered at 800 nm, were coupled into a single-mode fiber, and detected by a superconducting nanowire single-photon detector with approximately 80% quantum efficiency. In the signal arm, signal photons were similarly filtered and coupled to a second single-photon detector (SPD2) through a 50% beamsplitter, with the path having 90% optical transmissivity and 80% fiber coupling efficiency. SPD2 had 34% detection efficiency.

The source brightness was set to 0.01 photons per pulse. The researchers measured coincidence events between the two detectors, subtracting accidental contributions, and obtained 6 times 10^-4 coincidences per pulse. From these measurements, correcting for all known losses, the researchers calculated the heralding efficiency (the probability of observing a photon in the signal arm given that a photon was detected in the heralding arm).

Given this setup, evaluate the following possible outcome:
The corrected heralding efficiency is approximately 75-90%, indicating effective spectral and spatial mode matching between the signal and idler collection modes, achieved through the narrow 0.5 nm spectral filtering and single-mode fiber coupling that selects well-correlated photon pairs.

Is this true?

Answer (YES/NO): NO